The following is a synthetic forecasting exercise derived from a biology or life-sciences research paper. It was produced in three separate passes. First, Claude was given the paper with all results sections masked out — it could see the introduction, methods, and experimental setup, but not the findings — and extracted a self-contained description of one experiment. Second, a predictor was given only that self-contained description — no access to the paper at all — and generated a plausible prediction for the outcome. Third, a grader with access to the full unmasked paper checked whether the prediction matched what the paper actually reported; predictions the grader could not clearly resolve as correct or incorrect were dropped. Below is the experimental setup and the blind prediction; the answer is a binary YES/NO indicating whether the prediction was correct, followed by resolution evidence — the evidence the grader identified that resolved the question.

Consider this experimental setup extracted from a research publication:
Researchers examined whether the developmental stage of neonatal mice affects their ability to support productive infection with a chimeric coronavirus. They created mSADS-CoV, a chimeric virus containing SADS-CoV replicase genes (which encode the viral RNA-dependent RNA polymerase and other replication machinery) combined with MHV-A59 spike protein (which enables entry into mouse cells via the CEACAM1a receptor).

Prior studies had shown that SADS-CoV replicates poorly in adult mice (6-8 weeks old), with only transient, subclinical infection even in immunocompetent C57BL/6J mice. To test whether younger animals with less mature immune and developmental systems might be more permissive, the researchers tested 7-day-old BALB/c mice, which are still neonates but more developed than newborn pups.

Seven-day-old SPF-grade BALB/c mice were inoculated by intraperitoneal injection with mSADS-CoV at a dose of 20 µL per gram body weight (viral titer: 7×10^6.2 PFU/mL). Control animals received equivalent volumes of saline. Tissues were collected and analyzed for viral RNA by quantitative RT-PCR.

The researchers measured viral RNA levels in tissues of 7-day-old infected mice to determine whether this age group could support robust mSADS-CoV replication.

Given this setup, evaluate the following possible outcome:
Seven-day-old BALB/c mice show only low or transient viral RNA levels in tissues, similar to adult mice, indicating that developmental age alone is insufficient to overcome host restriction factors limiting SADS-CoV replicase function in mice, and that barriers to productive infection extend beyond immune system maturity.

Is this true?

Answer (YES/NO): YES